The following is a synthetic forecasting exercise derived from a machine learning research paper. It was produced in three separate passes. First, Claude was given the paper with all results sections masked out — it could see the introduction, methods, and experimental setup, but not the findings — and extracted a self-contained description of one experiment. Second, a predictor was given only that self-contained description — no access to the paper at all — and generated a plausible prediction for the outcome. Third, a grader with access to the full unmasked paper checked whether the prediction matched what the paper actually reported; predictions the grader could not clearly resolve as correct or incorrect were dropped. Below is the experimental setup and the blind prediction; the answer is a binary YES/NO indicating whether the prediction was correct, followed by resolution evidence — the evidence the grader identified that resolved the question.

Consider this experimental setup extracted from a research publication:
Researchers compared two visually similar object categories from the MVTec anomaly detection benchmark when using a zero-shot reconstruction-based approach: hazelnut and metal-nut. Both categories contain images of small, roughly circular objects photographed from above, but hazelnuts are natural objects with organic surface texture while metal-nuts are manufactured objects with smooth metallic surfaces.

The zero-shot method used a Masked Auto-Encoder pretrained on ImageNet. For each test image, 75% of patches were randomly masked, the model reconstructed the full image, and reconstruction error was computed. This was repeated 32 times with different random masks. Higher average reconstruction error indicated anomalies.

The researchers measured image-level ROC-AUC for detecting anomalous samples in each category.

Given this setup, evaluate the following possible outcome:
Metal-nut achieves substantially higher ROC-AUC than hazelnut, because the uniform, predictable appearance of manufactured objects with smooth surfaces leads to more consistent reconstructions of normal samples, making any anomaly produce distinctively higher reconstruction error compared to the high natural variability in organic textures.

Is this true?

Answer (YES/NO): NO